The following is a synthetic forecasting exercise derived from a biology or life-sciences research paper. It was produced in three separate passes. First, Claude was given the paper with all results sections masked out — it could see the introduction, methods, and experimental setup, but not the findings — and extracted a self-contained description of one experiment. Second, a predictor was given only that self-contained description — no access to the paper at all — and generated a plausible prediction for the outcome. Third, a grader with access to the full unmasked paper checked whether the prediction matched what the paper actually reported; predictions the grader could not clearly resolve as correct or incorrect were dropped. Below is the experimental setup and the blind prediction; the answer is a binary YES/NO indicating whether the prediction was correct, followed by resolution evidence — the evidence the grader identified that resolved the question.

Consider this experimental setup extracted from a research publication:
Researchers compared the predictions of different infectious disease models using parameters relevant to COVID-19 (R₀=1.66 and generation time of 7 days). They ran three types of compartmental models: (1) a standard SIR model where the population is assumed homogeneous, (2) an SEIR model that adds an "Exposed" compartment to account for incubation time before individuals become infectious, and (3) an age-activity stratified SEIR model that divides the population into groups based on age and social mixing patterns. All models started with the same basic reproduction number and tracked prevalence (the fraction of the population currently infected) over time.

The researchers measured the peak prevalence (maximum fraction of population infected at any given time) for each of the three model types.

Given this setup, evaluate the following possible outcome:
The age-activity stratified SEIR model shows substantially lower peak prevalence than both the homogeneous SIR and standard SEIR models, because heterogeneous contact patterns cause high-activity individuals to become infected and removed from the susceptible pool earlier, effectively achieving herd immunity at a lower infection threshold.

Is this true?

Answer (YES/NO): YES